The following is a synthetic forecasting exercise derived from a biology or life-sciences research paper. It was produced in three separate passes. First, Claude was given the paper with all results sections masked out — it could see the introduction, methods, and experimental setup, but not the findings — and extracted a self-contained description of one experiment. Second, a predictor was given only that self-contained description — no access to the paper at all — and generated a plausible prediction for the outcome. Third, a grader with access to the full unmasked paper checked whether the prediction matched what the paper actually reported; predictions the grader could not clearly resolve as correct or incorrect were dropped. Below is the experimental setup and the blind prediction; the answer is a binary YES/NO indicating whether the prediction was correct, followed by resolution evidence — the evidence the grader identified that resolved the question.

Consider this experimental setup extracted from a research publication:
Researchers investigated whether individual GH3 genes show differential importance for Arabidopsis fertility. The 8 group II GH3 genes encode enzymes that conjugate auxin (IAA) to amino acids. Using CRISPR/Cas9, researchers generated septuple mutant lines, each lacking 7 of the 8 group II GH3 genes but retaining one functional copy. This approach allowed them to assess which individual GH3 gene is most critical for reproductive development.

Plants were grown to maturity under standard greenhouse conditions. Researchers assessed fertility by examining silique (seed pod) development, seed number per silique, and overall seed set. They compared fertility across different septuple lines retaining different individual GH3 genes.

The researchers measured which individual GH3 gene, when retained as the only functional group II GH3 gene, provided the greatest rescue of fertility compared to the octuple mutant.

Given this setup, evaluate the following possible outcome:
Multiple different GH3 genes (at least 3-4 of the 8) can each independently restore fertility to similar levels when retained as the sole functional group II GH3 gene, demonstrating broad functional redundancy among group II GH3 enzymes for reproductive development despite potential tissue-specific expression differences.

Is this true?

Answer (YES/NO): NO